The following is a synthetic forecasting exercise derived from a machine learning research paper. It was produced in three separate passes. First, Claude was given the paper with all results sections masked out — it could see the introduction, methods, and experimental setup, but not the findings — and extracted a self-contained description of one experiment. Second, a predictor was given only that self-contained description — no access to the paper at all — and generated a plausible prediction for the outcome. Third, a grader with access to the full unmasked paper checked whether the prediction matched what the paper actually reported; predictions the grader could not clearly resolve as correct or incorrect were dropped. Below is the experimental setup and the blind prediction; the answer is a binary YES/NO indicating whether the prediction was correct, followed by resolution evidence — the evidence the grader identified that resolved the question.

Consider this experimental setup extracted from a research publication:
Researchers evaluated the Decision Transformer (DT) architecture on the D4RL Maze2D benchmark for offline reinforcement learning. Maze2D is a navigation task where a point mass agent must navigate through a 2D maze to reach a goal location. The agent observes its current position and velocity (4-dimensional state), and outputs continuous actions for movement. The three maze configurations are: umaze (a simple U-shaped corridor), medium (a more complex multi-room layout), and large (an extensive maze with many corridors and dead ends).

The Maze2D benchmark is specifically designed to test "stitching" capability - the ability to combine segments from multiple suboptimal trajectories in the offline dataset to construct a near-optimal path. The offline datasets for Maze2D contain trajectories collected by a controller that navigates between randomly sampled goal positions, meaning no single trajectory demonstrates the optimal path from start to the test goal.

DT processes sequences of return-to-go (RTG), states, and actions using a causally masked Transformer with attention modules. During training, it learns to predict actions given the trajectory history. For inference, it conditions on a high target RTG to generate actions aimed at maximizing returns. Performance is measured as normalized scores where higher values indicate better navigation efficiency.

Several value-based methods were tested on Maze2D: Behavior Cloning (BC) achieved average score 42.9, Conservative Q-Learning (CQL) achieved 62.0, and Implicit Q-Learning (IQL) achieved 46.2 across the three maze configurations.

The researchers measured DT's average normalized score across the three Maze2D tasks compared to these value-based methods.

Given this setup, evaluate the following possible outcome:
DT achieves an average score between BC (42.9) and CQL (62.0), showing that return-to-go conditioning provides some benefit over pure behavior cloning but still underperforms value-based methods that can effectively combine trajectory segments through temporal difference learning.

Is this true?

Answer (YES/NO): NO